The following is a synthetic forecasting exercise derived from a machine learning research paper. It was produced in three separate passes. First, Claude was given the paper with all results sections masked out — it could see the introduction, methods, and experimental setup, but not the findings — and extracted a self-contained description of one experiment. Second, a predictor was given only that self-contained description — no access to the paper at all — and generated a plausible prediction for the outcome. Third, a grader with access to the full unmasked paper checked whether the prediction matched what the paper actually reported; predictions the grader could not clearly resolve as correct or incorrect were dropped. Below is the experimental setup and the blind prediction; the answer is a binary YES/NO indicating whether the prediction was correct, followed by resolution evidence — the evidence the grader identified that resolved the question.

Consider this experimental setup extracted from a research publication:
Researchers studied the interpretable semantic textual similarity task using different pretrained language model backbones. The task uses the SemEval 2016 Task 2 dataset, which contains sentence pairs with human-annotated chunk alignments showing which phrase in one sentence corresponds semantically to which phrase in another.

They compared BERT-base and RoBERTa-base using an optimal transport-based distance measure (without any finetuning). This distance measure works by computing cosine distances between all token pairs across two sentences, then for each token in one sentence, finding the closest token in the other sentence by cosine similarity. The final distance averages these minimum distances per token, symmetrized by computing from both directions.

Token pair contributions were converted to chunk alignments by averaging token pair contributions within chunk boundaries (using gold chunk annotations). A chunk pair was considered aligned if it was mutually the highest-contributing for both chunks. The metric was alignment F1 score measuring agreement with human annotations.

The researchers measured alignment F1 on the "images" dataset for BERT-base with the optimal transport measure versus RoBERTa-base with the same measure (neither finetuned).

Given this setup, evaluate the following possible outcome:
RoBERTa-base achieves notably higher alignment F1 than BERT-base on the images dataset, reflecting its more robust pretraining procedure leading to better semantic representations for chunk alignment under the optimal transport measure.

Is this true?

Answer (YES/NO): NO